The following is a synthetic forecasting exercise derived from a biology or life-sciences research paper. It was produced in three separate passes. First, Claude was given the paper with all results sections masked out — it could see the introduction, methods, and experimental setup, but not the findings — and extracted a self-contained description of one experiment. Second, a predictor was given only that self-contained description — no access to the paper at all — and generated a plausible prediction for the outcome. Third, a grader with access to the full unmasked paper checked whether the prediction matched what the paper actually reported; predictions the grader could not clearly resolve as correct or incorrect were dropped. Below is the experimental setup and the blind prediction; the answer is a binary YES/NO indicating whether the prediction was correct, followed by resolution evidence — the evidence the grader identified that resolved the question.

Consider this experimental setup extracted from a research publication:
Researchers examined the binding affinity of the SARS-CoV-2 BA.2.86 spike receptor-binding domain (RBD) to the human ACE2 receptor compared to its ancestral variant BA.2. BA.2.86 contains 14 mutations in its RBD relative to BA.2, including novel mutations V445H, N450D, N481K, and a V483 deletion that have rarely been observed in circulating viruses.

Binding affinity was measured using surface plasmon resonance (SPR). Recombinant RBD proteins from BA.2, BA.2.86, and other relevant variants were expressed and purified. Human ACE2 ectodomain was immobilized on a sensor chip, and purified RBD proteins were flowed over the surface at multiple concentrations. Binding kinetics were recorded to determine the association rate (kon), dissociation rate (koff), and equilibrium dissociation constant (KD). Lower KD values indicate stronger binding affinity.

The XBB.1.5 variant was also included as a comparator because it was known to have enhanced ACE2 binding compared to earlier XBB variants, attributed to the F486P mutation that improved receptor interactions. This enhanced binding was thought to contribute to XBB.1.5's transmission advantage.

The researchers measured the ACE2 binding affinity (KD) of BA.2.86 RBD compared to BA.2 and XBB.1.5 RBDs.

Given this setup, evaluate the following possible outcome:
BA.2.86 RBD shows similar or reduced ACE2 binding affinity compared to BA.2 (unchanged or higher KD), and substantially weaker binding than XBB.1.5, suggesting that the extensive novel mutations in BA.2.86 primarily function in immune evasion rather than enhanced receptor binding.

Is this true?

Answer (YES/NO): NO